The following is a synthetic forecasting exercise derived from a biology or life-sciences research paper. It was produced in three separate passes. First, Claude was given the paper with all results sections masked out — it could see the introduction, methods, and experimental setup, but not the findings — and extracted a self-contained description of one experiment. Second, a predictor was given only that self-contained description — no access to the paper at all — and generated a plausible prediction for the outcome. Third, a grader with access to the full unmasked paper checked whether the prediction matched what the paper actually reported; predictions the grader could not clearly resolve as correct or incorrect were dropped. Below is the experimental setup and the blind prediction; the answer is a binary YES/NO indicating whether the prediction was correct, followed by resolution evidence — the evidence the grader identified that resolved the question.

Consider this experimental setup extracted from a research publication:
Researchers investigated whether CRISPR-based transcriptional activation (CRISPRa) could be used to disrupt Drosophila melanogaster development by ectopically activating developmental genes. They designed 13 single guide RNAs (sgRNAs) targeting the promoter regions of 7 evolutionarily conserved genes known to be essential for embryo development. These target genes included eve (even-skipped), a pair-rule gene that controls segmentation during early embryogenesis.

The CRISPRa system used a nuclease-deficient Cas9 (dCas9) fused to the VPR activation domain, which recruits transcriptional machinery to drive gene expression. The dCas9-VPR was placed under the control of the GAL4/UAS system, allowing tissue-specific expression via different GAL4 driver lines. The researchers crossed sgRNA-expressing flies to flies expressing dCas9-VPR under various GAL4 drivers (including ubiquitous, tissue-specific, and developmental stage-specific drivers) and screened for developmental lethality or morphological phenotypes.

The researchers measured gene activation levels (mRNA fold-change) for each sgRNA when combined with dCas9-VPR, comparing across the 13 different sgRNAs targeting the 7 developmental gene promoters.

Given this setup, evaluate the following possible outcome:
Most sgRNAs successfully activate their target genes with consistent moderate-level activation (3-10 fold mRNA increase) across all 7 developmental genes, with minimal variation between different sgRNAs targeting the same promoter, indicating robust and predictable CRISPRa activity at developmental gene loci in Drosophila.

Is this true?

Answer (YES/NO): NO